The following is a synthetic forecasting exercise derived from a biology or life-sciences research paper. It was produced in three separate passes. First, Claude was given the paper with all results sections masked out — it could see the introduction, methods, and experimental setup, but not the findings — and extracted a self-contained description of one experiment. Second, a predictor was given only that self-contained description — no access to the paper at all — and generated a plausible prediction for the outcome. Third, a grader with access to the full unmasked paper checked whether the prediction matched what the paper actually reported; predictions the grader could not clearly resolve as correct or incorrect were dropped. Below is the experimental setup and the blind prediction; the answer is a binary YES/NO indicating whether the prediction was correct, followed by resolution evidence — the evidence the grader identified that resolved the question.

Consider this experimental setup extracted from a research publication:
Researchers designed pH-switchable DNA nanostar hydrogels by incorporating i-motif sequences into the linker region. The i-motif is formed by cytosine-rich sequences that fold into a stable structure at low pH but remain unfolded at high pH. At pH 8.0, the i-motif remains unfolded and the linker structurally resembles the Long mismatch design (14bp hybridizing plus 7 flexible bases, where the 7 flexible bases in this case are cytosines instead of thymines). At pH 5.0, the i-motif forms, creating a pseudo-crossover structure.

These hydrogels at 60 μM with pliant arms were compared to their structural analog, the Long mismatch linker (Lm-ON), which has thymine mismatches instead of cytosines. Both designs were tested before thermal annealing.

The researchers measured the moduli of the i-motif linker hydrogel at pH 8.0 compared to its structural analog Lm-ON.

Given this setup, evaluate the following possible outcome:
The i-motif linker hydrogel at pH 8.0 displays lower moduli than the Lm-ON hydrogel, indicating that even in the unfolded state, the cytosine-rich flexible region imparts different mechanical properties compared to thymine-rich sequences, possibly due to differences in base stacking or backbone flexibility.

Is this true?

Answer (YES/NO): YES